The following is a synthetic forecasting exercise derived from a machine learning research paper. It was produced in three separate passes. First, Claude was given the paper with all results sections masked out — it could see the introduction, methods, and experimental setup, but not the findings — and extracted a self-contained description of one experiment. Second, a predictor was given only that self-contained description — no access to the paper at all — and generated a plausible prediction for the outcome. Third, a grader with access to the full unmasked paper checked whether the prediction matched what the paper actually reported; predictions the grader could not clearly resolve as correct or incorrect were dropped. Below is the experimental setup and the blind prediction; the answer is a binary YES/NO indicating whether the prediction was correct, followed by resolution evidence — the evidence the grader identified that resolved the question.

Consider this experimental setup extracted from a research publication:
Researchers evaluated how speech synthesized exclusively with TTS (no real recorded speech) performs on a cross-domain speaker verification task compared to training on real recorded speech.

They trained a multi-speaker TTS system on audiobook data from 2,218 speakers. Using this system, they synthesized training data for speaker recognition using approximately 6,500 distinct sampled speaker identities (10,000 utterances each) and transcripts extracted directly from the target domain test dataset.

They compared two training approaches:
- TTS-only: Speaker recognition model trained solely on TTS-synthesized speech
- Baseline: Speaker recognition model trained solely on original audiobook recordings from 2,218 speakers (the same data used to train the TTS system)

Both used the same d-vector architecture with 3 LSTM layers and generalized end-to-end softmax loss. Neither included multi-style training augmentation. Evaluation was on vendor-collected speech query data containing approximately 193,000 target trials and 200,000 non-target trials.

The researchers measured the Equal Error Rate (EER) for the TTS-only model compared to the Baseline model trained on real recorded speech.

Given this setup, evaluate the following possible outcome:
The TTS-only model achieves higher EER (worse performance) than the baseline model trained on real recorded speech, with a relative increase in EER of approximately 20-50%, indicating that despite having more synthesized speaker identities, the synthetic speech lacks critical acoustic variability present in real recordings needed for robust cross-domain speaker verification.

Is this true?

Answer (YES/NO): NO